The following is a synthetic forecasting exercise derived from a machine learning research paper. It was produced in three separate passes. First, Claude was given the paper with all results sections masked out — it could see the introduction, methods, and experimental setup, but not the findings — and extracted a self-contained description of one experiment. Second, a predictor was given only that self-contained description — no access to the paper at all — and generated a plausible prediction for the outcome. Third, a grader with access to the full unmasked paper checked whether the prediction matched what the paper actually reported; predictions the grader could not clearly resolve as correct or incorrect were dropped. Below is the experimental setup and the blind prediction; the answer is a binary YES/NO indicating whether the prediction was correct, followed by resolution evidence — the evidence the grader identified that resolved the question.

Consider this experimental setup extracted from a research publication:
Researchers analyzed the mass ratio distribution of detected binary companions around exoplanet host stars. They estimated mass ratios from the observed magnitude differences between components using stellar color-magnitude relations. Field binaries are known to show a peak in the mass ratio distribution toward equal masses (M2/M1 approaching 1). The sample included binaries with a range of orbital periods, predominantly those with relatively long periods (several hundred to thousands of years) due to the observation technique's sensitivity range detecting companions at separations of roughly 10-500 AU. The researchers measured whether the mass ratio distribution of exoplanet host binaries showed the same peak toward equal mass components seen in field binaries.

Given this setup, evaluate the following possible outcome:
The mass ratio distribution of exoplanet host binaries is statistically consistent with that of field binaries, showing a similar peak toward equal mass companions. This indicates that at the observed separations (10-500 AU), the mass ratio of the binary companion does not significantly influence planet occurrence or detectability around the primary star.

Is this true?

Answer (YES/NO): NO